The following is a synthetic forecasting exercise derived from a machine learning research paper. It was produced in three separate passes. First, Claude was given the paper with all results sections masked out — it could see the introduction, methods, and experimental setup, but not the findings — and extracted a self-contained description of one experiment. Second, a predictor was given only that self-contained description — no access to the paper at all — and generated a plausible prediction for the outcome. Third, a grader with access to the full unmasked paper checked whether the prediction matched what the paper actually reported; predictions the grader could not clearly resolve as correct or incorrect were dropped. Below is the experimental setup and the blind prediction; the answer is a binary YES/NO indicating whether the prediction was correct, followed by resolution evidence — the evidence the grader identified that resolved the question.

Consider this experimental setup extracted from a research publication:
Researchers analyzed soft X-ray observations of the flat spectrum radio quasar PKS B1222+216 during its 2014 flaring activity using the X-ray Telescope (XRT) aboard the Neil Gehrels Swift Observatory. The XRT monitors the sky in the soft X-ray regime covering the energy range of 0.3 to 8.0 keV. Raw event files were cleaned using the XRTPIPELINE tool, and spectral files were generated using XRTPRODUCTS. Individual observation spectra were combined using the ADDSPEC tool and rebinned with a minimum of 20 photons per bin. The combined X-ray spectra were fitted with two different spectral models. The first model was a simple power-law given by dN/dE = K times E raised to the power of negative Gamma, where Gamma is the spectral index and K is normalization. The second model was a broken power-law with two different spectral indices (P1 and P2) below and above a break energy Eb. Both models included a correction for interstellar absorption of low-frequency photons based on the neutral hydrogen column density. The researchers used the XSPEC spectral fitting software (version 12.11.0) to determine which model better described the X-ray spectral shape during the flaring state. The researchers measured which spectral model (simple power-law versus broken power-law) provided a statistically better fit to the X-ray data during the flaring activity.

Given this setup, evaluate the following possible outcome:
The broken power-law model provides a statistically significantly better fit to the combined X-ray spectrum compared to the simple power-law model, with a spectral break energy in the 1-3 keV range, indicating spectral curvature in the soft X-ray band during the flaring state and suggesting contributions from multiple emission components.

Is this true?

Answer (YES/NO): NO